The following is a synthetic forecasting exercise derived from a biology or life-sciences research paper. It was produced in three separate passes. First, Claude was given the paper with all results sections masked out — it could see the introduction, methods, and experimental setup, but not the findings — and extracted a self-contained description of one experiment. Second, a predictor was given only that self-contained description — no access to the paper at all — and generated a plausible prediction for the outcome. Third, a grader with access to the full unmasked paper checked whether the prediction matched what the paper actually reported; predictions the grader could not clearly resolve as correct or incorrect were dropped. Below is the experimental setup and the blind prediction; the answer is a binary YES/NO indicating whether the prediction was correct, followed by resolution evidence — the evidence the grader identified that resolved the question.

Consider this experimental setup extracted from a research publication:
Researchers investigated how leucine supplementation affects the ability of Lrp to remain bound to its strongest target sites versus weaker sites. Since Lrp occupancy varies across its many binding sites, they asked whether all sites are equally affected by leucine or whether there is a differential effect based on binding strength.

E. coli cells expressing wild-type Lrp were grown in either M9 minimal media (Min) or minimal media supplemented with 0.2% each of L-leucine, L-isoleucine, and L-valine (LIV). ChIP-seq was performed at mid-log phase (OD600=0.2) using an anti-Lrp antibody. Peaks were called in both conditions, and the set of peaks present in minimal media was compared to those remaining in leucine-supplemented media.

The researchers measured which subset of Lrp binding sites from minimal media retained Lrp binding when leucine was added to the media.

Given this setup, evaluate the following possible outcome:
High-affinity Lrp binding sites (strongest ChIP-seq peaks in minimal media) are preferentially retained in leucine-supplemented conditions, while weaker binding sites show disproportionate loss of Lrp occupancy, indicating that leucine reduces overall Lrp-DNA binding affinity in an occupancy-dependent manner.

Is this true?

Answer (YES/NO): YES